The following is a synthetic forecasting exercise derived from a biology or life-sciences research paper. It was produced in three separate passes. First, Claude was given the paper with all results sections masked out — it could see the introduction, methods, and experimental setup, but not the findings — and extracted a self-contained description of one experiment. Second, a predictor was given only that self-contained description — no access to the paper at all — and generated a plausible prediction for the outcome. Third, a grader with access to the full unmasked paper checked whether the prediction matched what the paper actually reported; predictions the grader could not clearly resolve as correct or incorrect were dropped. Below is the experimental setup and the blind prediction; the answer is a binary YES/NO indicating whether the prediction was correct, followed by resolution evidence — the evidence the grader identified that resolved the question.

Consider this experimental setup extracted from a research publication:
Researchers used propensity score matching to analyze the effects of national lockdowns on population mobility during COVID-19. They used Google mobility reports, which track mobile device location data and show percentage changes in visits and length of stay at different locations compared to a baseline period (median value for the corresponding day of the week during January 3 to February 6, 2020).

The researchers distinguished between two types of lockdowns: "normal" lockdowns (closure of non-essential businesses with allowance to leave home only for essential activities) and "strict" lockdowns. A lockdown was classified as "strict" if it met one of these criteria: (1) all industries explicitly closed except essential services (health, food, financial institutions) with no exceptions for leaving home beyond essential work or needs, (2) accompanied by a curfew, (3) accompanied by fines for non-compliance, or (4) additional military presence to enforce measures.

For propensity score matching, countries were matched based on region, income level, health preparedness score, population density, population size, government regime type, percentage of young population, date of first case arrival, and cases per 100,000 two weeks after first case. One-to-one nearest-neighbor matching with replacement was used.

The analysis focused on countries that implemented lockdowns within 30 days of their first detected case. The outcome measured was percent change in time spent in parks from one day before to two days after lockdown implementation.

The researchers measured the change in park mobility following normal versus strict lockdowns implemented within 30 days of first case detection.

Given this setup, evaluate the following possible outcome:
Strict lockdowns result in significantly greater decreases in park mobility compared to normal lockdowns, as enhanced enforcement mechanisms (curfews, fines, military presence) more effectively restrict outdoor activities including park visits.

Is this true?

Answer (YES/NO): YES